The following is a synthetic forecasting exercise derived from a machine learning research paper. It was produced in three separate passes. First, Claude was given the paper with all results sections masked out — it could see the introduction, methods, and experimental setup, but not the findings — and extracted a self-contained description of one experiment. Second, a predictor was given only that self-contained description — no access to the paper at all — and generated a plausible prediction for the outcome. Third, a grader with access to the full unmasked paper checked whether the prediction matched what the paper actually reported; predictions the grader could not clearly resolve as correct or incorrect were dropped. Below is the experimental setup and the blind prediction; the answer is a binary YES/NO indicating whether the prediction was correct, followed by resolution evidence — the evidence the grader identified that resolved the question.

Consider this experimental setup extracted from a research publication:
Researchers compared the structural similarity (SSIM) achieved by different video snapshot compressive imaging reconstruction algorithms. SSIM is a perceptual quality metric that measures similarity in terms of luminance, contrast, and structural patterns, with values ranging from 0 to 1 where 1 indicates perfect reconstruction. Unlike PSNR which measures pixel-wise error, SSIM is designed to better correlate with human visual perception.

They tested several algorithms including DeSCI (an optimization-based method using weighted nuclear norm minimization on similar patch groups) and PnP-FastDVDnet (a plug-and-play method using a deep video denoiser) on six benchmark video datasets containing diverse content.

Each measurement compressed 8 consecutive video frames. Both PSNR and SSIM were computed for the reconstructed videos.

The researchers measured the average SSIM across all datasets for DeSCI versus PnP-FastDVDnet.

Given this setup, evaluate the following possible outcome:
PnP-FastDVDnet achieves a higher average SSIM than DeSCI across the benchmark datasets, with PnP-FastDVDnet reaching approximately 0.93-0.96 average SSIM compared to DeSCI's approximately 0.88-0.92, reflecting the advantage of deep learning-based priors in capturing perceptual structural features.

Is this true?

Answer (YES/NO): NO